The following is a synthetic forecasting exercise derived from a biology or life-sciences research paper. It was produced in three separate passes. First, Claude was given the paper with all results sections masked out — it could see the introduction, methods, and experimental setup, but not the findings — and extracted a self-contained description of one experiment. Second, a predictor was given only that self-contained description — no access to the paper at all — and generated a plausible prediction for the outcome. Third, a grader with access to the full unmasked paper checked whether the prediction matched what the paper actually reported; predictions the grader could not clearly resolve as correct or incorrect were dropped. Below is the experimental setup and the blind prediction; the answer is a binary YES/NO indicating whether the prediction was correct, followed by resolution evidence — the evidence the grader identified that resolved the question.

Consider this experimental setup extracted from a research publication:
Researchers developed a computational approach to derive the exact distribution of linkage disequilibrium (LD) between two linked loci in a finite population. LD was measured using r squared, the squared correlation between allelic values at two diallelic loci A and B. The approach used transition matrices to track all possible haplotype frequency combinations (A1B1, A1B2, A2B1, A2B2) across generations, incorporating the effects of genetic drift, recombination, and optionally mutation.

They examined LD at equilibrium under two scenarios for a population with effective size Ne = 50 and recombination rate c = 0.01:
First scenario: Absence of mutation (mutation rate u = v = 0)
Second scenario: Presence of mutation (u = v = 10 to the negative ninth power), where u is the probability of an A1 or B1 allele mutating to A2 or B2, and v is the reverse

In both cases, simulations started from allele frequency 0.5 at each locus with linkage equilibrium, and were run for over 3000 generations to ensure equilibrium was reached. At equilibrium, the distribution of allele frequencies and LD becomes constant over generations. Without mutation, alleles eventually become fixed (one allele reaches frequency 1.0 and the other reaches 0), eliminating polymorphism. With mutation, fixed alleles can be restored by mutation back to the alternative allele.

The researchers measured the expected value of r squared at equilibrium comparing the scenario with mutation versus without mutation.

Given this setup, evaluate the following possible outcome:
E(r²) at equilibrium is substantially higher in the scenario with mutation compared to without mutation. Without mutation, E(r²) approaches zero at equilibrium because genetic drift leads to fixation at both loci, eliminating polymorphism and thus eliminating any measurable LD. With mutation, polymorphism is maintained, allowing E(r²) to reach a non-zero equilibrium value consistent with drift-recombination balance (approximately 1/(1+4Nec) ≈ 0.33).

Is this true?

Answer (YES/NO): NO